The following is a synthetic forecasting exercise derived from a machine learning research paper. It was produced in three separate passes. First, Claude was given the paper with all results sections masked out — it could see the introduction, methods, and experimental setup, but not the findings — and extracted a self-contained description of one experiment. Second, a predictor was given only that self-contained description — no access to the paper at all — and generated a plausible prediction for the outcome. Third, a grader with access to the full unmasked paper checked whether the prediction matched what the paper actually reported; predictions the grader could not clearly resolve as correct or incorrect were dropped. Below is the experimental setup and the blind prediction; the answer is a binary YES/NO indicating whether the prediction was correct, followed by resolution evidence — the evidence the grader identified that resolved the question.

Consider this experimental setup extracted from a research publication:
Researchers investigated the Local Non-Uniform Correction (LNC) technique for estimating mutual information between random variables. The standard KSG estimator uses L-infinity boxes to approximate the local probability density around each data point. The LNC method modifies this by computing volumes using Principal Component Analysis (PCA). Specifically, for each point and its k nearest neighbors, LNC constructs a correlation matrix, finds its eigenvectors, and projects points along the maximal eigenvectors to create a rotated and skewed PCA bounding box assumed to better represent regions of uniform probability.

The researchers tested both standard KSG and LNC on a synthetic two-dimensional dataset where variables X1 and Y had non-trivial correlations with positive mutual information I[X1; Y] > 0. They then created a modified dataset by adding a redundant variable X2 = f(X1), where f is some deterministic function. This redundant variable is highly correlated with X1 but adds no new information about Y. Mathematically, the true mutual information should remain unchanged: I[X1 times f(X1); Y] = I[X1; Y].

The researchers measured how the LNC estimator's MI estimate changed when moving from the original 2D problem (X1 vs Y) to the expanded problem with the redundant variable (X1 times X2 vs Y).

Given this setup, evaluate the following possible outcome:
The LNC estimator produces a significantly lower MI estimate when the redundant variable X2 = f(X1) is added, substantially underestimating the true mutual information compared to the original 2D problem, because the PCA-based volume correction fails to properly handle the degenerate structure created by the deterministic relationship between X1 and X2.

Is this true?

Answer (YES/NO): NO